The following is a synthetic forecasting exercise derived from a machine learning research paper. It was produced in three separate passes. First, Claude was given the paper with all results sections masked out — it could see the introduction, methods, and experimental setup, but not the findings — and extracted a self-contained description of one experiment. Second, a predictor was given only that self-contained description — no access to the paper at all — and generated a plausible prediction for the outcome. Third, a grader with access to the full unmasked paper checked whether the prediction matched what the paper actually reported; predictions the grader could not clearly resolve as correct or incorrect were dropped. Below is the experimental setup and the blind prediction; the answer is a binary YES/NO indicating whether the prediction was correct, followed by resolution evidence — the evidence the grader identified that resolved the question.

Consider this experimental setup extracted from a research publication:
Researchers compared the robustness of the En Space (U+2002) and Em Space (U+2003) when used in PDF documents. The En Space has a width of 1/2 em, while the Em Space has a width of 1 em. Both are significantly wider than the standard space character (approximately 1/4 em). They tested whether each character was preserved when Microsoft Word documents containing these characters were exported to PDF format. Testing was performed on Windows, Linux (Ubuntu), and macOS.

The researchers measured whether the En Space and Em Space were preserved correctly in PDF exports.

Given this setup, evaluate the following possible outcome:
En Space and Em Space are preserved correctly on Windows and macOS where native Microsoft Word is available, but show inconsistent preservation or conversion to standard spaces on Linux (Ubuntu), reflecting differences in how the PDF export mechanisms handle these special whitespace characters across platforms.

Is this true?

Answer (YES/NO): NO